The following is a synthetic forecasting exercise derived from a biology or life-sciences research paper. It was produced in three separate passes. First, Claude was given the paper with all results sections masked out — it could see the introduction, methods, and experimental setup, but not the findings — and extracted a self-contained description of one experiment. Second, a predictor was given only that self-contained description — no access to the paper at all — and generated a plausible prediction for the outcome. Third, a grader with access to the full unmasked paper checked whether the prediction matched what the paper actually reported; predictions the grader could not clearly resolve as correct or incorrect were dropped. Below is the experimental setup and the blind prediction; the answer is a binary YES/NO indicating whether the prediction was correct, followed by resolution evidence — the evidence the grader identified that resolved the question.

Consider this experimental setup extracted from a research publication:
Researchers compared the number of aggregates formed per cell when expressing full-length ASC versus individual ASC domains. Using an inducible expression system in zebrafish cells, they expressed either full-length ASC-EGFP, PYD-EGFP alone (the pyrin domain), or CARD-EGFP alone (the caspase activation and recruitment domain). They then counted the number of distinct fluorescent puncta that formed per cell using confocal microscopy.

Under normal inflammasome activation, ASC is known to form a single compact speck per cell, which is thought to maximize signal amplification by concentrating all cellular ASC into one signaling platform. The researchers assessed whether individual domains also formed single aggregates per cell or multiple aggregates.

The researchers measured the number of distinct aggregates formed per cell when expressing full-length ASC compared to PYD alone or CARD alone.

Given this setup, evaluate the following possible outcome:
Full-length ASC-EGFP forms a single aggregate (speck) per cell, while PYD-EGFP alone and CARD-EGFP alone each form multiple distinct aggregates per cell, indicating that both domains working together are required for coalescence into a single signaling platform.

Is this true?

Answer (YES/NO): YES